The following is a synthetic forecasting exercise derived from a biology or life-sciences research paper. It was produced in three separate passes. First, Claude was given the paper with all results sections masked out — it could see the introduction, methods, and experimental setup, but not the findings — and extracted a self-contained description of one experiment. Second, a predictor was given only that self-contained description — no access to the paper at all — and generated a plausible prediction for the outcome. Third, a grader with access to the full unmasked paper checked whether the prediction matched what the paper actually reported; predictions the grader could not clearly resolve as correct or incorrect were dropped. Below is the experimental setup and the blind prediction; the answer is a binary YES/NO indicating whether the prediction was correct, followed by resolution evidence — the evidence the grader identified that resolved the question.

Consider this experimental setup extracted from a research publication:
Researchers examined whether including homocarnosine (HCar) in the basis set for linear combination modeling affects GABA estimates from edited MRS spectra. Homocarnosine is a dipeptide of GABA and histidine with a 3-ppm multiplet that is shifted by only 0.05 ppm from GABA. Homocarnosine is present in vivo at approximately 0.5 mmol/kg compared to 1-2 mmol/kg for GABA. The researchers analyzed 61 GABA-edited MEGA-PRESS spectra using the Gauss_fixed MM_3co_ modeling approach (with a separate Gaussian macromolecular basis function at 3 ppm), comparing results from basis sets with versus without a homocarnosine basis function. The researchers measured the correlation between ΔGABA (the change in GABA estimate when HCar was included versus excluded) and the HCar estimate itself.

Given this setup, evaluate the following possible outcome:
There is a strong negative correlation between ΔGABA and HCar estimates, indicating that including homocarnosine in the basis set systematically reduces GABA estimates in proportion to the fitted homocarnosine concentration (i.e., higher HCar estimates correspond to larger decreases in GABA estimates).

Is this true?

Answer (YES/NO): NO